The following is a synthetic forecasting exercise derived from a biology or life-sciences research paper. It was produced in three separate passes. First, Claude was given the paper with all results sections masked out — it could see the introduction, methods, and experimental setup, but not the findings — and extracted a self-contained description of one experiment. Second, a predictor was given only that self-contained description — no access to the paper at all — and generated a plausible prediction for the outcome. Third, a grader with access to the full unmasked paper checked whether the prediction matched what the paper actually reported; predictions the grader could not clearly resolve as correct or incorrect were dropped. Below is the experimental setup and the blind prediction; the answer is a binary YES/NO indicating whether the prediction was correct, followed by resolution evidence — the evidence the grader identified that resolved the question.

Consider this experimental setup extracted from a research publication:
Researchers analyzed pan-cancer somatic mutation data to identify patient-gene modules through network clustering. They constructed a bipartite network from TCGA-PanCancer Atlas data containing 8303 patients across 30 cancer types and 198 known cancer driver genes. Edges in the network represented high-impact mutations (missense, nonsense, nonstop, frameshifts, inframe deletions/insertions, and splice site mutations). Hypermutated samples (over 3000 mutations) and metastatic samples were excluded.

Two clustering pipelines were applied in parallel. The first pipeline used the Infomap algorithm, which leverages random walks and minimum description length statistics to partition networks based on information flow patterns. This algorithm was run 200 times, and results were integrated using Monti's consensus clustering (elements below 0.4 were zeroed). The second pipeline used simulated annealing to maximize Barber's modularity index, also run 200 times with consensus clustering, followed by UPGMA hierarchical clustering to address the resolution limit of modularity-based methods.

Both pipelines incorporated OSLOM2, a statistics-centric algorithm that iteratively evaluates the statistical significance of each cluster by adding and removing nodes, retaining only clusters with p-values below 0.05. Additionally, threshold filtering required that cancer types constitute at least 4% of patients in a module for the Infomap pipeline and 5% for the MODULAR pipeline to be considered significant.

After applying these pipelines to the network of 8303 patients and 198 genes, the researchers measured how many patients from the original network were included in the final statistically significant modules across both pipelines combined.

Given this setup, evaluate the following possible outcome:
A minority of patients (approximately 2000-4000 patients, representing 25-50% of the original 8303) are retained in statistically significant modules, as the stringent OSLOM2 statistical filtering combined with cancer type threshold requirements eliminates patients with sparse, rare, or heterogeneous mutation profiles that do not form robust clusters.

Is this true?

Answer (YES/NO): YES